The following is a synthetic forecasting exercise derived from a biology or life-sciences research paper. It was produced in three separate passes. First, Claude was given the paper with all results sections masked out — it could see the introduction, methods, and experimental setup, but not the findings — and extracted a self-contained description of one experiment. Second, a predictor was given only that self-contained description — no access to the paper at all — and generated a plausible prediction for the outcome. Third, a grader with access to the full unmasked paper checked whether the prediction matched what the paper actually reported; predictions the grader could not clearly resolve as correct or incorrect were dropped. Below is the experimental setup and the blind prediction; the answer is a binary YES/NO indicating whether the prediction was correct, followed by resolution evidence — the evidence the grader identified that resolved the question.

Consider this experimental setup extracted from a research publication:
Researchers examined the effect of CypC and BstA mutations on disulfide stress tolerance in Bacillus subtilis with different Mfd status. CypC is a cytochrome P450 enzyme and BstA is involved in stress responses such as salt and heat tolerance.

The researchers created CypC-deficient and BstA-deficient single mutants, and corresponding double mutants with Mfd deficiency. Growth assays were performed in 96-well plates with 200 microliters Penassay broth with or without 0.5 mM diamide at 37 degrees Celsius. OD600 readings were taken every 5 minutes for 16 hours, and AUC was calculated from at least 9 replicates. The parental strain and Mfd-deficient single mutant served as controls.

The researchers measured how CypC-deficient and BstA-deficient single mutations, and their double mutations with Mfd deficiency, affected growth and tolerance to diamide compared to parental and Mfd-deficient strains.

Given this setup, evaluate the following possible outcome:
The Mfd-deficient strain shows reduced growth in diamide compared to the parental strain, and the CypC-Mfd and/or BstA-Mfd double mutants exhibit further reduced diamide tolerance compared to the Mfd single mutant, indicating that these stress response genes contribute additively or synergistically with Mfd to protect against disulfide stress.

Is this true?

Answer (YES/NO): NO